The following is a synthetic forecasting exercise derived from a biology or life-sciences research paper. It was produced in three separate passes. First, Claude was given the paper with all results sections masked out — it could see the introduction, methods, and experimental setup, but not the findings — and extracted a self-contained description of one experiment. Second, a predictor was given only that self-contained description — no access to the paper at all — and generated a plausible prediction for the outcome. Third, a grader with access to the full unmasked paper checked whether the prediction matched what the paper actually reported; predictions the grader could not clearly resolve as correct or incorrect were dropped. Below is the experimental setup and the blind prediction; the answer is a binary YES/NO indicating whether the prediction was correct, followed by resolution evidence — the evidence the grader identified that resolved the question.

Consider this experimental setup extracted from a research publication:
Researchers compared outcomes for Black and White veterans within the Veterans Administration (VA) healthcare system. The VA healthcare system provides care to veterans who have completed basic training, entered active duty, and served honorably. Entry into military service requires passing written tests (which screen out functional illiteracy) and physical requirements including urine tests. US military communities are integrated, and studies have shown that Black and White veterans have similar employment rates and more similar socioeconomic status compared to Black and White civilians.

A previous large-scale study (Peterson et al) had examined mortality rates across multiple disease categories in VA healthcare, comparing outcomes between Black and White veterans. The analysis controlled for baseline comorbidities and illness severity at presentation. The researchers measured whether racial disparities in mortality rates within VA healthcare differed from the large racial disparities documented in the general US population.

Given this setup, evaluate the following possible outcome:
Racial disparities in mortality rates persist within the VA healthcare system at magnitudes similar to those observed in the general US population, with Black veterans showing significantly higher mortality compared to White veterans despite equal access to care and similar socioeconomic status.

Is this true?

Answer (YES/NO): NO